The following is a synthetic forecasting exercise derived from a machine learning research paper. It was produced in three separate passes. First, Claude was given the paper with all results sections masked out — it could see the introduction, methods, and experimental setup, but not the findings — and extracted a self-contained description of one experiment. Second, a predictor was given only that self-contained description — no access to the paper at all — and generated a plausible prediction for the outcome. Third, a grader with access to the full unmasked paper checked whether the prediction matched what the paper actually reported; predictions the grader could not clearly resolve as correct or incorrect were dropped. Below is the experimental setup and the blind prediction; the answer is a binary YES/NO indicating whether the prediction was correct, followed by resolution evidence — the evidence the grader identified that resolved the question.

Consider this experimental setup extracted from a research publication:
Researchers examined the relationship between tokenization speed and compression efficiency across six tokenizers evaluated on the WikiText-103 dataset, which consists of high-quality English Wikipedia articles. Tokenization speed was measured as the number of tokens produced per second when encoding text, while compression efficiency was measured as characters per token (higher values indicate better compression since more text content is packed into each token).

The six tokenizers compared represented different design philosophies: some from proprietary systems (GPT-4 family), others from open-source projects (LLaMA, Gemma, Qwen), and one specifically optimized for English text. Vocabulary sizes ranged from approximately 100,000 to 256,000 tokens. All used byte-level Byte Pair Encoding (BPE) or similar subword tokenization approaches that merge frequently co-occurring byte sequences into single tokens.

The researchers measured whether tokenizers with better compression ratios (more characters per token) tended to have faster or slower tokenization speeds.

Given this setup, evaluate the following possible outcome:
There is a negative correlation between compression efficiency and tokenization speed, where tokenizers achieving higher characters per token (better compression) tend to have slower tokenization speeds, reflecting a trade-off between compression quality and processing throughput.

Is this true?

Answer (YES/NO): NO